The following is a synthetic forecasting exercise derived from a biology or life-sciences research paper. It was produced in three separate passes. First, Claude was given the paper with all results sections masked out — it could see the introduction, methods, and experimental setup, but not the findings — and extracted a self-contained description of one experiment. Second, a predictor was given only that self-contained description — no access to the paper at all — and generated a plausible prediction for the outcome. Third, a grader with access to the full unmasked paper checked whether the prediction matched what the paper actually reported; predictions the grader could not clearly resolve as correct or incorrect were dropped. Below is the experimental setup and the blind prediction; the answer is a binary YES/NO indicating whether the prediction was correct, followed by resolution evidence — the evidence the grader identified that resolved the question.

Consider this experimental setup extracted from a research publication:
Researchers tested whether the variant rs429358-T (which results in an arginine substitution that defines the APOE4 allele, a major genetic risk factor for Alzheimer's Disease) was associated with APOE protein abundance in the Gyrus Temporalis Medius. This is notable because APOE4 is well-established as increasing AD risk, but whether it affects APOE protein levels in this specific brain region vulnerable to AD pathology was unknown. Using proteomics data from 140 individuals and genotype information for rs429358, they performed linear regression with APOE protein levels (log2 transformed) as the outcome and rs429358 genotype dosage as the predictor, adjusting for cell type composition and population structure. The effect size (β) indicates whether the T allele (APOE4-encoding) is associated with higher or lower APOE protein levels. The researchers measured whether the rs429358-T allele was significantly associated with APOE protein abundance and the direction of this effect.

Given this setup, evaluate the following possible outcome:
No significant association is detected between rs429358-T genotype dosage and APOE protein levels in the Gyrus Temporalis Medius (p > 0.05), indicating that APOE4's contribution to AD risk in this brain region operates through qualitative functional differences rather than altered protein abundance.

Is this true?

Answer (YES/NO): NO